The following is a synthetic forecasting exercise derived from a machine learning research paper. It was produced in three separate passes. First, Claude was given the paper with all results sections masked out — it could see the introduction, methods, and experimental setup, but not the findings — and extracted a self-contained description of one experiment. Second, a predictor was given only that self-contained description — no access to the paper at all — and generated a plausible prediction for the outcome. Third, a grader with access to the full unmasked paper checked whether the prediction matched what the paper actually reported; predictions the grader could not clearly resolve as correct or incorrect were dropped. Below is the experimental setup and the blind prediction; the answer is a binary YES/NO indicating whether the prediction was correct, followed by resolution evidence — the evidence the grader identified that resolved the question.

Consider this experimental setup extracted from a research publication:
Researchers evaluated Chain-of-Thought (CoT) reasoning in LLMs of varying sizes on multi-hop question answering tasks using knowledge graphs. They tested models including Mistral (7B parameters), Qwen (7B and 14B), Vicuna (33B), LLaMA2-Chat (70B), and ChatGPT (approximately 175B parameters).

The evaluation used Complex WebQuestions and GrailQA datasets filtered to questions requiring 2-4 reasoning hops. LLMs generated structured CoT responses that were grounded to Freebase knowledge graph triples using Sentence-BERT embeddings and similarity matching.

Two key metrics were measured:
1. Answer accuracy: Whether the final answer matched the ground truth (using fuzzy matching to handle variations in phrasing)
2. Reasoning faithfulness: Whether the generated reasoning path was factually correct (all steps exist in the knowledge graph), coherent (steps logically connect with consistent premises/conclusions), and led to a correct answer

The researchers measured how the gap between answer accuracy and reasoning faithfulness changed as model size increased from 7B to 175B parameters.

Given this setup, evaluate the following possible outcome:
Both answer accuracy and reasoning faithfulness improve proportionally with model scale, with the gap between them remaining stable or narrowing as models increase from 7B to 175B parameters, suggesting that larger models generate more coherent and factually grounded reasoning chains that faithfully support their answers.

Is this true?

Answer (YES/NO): NO